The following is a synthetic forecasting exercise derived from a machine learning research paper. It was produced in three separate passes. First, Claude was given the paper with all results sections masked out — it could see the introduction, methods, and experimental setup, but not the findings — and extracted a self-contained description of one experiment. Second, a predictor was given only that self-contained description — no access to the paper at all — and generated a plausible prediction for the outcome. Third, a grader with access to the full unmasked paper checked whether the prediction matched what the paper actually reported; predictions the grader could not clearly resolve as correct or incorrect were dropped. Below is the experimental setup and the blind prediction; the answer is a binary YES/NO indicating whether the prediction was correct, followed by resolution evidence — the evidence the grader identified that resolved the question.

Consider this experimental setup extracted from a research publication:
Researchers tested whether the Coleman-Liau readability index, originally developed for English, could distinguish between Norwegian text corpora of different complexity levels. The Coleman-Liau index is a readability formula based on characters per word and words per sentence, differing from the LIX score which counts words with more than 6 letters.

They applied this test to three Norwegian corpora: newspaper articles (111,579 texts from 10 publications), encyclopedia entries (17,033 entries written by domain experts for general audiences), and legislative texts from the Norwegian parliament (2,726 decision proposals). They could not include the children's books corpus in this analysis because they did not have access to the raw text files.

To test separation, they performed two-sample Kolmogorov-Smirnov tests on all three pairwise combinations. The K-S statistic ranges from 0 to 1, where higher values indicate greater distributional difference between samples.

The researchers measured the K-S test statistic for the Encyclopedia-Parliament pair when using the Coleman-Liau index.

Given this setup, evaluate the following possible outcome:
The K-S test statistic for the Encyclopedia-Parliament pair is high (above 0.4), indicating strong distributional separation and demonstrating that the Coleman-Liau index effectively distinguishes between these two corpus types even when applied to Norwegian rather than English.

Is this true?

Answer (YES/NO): NO